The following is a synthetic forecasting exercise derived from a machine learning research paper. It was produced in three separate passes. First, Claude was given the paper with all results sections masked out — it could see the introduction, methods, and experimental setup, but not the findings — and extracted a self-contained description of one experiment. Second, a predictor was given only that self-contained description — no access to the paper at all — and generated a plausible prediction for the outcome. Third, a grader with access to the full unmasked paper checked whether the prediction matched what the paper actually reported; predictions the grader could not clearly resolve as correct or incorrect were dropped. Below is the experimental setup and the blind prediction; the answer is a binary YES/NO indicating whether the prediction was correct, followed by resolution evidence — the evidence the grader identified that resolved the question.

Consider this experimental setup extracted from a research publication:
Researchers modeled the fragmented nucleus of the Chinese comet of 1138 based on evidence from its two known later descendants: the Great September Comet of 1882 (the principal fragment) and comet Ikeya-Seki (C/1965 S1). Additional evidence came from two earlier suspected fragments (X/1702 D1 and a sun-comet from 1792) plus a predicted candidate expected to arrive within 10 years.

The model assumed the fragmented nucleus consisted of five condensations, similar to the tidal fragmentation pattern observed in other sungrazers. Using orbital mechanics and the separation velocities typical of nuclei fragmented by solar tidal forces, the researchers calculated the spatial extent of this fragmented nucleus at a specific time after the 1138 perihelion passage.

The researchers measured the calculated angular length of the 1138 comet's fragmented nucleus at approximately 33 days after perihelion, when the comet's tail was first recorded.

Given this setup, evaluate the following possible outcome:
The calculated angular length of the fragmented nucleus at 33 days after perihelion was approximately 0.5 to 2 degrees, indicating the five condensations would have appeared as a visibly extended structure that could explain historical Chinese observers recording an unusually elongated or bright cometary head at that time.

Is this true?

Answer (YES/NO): NO